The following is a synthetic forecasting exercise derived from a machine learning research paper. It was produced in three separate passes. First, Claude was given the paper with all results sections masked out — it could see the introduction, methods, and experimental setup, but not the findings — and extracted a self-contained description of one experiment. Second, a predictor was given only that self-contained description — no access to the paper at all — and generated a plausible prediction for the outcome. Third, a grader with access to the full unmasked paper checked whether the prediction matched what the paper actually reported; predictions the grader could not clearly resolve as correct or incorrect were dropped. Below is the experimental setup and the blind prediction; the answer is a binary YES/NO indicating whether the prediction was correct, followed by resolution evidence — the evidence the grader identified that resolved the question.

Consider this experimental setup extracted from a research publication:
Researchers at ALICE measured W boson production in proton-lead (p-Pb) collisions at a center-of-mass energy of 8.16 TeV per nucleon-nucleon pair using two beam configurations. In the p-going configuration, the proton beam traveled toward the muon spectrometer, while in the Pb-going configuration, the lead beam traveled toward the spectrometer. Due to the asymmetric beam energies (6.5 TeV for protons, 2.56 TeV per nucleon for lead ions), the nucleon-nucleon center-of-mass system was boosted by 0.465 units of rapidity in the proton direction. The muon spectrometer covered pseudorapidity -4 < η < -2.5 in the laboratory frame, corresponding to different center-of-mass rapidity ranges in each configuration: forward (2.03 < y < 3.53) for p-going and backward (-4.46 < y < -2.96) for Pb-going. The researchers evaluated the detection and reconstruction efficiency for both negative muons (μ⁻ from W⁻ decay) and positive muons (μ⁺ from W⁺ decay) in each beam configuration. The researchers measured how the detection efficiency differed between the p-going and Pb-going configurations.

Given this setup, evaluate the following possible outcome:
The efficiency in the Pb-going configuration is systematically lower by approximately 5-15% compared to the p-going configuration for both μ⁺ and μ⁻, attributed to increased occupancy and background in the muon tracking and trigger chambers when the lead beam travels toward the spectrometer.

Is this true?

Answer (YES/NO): NO